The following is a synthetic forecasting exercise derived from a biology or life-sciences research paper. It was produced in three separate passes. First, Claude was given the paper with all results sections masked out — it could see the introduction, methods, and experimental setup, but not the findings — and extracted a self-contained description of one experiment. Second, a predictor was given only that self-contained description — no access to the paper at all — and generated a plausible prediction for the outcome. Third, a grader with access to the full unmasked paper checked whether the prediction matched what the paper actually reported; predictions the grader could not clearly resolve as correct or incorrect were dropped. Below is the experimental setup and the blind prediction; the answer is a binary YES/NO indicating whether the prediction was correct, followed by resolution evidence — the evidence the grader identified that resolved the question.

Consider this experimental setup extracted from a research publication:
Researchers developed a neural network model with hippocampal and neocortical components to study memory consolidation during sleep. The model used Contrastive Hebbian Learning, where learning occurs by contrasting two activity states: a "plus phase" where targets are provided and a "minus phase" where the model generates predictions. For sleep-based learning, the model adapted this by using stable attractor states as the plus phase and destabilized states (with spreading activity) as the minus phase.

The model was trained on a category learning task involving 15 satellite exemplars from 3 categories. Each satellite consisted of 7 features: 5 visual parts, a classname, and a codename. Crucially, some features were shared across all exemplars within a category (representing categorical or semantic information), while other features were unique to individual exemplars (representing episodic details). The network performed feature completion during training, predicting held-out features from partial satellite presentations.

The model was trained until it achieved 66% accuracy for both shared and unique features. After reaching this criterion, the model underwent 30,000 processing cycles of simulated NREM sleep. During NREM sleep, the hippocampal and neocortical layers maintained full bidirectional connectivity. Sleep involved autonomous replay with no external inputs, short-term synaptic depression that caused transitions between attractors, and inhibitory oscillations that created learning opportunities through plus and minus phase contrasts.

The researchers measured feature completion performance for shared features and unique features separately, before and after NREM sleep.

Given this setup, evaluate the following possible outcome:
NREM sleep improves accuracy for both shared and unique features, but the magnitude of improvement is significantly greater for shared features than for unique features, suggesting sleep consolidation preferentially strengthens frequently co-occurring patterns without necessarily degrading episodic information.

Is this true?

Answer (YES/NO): NO